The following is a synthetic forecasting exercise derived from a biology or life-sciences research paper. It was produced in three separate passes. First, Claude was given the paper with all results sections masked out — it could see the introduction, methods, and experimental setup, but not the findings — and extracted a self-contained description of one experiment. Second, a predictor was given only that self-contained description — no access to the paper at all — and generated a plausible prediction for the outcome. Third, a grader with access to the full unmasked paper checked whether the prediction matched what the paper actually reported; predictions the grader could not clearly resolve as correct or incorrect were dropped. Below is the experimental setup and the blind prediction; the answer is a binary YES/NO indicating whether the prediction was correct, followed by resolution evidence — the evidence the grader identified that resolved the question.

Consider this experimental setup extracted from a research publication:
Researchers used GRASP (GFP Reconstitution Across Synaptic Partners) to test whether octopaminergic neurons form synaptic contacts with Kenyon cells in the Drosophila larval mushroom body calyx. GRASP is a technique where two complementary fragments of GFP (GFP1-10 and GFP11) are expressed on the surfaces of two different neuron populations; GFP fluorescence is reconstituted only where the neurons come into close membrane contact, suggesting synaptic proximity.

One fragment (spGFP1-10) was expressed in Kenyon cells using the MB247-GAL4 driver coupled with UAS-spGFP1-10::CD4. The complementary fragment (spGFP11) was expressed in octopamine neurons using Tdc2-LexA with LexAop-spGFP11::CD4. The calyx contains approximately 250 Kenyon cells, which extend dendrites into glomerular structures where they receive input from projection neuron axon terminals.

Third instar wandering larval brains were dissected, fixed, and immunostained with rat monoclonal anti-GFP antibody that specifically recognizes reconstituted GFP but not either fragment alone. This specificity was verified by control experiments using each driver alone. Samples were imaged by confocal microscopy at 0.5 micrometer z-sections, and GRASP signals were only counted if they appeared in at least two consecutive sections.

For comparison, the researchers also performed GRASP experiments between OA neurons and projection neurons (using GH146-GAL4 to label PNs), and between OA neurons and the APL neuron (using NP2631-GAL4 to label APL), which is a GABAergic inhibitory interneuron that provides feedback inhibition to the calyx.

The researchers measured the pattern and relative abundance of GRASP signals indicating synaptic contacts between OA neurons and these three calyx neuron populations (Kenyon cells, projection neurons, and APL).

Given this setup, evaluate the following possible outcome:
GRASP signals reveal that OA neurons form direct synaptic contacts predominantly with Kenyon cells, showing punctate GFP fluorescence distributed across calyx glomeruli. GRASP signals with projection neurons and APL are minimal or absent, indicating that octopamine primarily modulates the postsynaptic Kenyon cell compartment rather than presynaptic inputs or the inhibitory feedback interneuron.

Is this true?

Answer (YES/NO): NO